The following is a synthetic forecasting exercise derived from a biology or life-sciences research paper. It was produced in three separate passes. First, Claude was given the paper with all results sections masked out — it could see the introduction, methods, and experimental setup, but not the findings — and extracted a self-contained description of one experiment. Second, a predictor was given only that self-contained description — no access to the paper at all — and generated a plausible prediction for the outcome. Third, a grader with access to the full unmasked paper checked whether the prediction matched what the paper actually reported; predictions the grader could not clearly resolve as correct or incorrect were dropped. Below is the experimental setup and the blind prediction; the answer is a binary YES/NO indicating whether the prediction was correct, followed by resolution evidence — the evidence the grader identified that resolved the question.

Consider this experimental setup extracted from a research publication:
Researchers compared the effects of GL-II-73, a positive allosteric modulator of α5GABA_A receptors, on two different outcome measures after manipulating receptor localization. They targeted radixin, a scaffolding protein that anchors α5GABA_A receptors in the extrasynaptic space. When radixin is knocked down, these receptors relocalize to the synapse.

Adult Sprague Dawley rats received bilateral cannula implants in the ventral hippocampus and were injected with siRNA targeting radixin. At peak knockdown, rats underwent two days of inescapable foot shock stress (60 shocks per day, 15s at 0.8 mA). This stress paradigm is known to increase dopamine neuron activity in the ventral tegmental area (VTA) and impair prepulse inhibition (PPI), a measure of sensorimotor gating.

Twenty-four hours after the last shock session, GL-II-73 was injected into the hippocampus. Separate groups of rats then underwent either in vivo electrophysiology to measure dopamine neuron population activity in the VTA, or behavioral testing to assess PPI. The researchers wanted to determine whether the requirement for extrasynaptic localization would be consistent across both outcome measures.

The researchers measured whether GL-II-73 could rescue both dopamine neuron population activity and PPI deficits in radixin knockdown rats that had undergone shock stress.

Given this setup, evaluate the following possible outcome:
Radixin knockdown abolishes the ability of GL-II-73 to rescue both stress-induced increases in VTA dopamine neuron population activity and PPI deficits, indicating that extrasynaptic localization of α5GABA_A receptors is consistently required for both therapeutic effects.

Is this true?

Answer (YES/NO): NO